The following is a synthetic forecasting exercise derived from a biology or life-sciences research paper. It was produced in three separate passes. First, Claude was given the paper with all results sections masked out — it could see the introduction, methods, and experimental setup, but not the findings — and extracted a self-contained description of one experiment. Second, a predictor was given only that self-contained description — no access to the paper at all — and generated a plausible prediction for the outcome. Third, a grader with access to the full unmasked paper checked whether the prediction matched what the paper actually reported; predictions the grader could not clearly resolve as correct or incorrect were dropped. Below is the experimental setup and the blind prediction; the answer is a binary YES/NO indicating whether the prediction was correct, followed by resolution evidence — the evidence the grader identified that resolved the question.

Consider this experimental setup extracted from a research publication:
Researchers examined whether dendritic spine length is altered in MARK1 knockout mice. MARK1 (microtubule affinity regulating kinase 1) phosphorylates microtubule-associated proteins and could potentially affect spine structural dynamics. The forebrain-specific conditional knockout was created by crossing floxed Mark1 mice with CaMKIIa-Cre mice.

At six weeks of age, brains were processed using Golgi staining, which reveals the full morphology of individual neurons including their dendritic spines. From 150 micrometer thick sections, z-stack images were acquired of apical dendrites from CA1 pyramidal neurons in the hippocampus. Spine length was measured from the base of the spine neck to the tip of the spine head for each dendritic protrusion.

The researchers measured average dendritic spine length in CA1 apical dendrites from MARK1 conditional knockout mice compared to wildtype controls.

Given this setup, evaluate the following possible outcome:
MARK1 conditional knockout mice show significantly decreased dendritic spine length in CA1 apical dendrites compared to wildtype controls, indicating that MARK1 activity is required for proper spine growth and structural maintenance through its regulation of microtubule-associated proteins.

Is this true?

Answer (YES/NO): NO